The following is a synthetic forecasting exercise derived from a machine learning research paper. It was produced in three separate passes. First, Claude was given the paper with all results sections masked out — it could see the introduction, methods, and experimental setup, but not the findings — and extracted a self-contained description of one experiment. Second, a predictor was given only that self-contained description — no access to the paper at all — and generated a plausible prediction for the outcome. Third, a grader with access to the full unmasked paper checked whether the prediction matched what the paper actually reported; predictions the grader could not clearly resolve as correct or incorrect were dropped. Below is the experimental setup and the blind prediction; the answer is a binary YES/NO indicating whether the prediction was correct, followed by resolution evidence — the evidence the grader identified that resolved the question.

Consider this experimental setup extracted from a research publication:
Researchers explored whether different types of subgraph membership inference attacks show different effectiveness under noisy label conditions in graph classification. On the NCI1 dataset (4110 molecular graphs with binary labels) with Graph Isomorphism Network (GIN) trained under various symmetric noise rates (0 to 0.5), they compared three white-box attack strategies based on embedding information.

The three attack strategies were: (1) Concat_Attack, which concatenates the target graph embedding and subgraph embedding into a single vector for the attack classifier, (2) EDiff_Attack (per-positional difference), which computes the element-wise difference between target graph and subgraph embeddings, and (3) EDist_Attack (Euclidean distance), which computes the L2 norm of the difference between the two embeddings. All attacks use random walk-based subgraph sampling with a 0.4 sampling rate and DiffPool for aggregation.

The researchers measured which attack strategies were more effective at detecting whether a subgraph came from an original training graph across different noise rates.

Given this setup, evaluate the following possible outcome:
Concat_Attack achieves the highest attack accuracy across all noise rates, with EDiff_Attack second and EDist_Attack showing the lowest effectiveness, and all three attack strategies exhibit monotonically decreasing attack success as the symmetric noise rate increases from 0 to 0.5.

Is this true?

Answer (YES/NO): NO